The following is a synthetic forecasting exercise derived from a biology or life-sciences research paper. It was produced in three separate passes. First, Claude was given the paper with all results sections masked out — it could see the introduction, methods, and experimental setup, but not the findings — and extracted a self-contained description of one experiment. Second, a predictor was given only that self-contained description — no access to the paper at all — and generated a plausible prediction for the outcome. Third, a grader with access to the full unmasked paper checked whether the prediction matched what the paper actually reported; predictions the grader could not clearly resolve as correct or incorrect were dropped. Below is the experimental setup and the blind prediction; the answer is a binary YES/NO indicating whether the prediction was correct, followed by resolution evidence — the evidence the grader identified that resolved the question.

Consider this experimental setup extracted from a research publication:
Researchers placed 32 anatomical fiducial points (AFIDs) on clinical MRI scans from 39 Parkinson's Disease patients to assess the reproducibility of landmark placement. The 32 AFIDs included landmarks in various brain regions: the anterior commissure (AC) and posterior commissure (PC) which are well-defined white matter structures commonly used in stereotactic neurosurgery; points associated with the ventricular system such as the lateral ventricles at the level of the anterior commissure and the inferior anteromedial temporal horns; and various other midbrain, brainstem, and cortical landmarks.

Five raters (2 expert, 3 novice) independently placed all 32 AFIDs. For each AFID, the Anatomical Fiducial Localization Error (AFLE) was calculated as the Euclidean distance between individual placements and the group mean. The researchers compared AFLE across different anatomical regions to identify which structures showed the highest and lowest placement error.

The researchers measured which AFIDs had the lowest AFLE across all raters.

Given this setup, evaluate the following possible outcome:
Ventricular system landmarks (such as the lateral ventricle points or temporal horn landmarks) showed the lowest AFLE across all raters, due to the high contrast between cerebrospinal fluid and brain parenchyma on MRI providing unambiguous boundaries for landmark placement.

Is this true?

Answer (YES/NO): NO